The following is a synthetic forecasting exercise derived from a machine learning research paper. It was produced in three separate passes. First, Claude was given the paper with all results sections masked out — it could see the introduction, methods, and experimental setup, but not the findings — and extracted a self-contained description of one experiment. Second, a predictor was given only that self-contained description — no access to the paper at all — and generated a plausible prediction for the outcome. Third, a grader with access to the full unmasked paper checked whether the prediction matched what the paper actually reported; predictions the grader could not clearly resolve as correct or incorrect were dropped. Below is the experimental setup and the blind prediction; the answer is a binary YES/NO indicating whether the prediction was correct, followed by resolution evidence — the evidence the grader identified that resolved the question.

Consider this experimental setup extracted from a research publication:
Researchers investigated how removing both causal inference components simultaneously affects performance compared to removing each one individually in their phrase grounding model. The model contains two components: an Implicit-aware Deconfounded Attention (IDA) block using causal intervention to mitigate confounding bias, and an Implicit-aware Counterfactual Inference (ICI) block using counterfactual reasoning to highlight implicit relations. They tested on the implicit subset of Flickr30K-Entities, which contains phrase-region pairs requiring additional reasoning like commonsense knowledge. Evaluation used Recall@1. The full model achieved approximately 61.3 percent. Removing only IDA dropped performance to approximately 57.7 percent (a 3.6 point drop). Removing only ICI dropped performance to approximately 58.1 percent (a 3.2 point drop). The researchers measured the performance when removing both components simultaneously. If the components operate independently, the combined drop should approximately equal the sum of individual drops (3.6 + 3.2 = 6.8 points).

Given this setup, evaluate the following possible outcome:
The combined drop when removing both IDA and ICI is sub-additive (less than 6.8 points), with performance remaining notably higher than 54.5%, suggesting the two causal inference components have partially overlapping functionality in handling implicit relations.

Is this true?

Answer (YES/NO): YES